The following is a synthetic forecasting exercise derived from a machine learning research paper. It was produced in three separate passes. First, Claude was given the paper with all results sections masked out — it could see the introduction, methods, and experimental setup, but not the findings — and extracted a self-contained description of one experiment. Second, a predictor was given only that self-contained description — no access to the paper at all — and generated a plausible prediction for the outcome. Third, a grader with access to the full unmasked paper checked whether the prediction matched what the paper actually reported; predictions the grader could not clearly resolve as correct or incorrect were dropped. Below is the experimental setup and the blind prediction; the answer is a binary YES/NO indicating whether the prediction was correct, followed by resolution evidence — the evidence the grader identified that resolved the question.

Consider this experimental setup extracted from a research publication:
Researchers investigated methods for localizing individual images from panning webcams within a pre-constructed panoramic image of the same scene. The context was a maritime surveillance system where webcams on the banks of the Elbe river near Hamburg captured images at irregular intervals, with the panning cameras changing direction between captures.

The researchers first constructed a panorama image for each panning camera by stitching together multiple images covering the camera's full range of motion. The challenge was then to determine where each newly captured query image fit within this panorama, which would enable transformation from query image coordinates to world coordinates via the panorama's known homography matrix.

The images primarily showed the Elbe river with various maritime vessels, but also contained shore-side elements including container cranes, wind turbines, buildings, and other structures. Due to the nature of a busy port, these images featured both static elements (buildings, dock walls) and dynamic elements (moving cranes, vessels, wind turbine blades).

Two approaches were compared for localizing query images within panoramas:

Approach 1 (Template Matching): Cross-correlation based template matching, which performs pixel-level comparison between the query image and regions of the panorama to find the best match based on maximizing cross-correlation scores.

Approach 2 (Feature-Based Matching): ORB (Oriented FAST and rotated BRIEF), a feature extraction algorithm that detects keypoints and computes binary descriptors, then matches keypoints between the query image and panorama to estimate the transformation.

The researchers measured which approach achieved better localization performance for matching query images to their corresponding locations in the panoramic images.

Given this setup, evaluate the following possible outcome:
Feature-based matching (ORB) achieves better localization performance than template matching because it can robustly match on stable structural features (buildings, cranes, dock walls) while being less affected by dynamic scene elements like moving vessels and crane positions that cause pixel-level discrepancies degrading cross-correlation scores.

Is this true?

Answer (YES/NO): NO